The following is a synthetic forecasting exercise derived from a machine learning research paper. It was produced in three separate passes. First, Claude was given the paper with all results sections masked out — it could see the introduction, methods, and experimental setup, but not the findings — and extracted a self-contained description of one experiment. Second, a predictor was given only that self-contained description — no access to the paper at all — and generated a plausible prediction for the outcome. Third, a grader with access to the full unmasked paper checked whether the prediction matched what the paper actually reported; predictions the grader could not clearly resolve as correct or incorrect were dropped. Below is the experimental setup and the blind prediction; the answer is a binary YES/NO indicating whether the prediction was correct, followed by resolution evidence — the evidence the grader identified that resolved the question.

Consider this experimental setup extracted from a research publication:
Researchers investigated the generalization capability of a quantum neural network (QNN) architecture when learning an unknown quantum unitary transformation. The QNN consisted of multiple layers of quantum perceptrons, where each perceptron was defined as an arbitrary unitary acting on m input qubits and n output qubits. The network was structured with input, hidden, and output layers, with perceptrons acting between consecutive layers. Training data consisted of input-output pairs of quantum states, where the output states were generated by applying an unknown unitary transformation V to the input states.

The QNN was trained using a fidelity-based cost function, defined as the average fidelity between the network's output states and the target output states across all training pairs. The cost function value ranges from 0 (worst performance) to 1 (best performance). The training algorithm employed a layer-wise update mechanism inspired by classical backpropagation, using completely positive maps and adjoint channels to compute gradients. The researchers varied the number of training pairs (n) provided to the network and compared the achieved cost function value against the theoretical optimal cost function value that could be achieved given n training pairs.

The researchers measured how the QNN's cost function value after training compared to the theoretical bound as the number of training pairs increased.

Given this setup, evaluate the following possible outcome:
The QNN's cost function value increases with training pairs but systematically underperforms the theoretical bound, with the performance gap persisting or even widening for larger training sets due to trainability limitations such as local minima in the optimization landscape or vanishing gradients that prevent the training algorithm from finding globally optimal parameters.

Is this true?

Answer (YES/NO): NO